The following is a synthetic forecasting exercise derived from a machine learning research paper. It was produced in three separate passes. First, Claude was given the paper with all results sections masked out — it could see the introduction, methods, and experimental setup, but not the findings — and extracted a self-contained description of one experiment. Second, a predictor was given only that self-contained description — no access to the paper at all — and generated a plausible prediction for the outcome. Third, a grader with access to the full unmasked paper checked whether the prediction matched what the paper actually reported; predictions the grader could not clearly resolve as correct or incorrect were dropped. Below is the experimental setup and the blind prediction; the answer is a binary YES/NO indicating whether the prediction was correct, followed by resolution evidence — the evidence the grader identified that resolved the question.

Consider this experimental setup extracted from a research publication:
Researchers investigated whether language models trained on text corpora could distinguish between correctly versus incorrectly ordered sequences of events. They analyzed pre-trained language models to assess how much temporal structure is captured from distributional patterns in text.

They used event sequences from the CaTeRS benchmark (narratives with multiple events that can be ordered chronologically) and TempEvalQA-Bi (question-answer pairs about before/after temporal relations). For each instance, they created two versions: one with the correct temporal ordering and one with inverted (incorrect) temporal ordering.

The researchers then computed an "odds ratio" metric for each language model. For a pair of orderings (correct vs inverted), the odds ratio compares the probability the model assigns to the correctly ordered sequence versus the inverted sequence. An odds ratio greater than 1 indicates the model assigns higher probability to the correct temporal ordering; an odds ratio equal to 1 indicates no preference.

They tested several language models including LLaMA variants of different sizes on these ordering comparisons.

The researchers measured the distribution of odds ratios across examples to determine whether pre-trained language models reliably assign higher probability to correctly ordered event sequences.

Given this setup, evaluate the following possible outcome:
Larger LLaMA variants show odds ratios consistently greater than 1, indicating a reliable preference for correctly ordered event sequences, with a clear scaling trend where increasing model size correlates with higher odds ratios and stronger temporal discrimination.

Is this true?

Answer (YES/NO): NO